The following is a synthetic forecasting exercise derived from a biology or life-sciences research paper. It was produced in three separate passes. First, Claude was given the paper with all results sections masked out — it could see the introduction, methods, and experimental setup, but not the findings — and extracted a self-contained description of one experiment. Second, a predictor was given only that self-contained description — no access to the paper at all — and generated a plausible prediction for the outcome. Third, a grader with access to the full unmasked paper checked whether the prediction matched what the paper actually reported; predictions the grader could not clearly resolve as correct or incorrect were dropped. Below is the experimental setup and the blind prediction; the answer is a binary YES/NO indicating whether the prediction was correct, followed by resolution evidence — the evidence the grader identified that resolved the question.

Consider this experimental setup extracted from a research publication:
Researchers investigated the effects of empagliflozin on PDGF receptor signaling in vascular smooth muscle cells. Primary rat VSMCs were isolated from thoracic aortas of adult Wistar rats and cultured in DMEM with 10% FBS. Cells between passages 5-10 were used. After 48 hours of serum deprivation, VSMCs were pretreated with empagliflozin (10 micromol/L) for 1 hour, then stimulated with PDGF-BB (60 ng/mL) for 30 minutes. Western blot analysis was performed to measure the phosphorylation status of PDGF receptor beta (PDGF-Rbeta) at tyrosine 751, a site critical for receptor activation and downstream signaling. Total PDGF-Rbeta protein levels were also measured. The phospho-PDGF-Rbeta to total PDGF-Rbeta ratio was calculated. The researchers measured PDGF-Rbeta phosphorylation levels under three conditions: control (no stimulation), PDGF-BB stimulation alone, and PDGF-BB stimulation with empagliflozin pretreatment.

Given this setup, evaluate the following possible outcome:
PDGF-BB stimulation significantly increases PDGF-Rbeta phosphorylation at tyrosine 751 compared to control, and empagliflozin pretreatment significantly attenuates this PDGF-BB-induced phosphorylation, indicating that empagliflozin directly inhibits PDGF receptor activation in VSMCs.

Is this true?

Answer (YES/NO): YES